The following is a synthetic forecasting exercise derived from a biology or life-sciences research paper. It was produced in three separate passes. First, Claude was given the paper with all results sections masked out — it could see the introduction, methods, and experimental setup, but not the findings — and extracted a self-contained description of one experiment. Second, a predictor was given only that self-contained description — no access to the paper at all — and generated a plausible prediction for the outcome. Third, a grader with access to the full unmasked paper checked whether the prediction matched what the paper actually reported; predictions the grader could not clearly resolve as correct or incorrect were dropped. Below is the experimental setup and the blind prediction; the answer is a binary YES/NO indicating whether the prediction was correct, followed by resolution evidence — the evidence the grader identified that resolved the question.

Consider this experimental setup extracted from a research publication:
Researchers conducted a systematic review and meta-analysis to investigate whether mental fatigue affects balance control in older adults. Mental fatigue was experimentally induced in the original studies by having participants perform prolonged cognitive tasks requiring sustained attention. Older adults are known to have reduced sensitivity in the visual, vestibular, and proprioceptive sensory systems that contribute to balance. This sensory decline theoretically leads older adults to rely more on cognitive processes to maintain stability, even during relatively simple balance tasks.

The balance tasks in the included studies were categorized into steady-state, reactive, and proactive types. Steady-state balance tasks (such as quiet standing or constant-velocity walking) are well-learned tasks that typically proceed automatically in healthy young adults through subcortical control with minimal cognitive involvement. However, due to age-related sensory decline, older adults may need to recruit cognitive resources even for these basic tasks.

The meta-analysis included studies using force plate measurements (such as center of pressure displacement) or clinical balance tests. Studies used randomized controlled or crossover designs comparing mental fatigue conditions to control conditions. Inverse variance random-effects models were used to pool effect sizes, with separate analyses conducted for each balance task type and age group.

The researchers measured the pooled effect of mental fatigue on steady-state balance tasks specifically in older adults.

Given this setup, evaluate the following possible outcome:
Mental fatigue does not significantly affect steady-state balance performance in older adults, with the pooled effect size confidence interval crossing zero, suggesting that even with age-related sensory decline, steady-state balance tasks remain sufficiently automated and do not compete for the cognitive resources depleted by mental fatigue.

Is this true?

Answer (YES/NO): NO